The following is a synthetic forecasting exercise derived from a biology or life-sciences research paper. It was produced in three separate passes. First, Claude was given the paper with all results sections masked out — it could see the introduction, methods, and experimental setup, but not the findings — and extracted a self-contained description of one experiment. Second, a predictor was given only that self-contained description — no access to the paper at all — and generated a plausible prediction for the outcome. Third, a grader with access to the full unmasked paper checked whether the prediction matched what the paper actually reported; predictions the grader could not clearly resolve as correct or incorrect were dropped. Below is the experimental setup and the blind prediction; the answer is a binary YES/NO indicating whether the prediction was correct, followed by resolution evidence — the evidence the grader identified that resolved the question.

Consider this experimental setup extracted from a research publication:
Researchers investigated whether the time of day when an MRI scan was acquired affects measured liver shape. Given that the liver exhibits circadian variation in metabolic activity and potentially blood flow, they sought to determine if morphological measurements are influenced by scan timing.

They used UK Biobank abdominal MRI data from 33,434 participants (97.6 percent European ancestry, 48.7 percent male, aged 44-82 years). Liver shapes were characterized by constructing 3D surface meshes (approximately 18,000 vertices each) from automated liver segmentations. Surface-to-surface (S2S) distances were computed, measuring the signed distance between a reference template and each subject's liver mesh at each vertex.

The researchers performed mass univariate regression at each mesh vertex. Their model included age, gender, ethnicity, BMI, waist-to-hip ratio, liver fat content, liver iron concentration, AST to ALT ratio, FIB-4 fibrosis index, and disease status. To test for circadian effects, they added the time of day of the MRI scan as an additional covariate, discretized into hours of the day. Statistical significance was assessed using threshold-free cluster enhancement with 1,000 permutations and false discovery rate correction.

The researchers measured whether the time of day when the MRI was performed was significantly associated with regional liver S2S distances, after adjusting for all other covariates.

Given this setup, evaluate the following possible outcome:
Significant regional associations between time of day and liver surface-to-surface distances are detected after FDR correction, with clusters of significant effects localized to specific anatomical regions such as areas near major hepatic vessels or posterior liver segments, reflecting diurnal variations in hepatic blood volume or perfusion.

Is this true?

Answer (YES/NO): NO